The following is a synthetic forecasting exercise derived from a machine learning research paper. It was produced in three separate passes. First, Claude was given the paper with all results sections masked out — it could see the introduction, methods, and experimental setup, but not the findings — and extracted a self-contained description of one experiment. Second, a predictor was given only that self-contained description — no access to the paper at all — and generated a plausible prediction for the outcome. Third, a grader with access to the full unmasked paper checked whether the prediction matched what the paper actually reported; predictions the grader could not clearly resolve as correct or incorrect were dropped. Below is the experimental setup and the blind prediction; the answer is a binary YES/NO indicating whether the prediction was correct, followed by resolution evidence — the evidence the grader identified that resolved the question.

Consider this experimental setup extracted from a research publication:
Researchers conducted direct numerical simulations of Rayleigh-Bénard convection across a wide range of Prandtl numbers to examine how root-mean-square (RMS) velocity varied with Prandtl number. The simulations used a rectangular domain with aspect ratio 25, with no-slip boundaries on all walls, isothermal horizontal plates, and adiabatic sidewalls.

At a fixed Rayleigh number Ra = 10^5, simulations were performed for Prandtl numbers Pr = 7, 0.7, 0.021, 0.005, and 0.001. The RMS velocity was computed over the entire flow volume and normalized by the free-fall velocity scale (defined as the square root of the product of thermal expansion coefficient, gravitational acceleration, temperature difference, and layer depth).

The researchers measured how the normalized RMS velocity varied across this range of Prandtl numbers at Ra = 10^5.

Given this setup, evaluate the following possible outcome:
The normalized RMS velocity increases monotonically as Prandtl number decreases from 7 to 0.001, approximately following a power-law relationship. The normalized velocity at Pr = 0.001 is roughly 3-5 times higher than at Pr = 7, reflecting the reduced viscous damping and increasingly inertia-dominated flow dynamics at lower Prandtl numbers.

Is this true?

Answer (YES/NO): NO